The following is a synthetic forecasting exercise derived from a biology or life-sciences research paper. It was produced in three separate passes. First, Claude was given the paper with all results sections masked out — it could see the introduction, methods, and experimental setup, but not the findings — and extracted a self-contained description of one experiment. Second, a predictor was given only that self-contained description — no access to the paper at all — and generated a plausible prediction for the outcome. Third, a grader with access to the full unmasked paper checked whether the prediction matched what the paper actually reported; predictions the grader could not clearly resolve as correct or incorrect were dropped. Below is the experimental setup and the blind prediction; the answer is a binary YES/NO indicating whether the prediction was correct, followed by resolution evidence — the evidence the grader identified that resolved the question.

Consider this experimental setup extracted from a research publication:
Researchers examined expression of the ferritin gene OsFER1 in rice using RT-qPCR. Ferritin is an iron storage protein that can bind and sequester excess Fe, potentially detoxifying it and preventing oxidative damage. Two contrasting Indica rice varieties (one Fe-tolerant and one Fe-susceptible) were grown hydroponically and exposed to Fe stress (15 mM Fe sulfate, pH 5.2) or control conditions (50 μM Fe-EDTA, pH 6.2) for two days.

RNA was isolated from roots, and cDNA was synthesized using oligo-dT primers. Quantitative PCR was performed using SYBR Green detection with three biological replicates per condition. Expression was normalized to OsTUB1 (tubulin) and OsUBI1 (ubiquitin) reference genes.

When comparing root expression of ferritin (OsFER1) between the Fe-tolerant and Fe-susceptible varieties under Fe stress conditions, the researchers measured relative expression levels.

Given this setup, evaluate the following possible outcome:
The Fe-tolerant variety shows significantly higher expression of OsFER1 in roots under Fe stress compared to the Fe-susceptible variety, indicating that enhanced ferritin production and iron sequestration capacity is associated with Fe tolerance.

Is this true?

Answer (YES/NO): YES